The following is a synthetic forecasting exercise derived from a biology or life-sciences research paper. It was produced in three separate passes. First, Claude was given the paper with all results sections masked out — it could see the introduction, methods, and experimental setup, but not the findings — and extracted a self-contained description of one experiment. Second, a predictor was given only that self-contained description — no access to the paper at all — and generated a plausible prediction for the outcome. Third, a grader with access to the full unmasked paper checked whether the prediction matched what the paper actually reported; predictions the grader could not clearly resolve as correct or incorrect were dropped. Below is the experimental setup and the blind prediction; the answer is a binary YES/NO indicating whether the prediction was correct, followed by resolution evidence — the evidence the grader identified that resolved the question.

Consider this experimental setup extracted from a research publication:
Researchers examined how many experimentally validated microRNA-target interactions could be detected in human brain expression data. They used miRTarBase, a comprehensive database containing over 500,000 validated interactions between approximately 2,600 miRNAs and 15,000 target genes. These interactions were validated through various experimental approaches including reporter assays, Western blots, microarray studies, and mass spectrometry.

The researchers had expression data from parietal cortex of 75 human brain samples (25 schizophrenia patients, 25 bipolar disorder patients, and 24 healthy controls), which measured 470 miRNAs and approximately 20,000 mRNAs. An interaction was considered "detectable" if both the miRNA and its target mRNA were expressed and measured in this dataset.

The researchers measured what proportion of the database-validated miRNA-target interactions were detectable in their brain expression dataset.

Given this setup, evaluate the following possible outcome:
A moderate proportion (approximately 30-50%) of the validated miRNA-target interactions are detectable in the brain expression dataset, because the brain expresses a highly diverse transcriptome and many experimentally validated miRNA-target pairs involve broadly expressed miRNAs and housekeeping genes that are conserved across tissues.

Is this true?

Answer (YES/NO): NO